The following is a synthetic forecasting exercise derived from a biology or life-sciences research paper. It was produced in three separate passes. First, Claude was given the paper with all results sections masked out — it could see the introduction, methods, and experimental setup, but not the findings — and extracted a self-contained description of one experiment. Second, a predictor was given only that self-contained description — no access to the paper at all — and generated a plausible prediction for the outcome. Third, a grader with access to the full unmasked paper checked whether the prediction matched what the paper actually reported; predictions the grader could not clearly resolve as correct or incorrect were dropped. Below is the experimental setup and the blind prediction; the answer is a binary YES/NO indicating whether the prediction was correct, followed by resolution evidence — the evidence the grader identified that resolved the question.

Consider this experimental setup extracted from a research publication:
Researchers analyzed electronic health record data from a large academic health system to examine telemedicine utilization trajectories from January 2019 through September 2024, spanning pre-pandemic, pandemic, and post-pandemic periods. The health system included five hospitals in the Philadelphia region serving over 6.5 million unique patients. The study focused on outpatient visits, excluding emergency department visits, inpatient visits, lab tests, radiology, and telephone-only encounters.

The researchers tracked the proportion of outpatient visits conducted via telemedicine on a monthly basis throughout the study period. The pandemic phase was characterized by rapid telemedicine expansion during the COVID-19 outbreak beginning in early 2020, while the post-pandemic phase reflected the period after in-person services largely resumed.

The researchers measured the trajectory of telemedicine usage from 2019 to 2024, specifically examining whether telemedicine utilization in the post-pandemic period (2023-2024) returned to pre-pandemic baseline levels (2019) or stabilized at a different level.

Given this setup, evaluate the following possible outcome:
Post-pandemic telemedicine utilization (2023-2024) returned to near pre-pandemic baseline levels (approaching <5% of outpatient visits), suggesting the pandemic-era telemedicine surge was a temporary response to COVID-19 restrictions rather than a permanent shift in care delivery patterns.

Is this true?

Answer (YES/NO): NO